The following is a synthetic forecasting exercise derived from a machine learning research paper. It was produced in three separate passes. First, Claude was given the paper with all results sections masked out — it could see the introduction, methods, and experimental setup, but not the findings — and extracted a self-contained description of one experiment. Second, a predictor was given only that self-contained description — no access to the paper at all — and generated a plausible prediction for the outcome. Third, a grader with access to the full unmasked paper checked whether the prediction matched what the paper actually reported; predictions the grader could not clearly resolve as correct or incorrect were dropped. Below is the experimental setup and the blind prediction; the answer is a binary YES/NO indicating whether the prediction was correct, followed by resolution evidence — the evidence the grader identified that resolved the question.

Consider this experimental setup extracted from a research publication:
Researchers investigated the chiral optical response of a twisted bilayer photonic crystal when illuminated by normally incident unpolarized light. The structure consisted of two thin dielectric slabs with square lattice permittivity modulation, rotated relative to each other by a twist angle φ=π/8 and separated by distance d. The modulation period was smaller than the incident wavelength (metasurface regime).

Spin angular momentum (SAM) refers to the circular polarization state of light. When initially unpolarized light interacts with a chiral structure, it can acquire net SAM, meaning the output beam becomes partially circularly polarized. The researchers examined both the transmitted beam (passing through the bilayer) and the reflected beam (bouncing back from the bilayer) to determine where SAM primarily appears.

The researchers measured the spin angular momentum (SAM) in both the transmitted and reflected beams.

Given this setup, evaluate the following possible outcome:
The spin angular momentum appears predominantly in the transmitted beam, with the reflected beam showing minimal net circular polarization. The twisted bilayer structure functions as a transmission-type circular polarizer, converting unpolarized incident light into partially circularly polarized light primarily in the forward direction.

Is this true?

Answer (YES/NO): YES